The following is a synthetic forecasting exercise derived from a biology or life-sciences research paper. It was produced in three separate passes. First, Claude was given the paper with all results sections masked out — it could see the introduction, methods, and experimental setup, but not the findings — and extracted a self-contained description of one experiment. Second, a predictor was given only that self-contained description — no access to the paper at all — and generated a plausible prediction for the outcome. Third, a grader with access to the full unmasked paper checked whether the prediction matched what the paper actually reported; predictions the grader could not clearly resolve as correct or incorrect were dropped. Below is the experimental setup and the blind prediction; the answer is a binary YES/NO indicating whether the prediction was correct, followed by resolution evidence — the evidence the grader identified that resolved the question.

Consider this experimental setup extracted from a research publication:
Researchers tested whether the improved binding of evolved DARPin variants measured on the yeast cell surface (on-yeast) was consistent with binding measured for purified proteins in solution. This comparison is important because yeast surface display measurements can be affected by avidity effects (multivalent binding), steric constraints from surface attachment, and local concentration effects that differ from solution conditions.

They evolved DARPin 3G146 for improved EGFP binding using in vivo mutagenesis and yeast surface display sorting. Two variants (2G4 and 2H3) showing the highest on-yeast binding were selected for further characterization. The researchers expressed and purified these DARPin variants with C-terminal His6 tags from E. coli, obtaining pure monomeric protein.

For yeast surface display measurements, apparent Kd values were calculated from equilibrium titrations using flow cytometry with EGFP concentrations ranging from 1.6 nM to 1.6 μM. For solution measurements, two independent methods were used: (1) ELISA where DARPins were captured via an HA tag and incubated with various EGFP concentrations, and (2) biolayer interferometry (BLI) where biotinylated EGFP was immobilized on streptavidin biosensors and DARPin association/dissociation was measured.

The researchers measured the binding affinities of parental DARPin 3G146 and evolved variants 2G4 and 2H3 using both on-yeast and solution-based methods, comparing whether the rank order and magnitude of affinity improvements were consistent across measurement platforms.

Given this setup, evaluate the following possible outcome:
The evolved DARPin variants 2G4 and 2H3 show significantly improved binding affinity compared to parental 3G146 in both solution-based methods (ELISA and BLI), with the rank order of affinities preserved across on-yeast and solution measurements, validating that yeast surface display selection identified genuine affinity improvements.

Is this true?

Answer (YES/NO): NO